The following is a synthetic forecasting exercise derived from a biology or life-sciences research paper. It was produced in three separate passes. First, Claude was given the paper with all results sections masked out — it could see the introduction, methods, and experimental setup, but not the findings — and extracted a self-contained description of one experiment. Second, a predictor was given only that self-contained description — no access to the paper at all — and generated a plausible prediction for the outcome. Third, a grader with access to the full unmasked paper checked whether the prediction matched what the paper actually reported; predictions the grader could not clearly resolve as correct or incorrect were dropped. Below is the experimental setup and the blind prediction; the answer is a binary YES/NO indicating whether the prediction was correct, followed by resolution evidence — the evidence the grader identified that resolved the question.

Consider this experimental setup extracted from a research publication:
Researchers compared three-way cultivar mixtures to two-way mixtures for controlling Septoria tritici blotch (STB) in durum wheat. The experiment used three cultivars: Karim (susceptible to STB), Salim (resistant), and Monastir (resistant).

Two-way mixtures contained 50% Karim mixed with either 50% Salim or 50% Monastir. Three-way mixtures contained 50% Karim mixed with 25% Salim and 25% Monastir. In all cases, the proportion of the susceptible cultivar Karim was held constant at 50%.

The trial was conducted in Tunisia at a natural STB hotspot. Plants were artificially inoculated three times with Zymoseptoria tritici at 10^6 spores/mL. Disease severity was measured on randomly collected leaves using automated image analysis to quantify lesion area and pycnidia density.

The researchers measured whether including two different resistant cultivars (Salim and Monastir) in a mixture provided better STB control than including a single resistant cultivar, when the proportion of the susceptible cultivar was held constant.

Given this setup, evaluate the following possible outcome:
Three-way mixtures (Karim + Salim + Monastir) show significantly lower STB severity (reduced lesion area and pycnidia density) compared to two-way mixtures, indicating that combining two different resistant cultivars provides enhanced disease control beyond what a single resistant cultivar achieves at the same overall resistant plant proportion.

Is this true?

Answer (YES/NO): NO